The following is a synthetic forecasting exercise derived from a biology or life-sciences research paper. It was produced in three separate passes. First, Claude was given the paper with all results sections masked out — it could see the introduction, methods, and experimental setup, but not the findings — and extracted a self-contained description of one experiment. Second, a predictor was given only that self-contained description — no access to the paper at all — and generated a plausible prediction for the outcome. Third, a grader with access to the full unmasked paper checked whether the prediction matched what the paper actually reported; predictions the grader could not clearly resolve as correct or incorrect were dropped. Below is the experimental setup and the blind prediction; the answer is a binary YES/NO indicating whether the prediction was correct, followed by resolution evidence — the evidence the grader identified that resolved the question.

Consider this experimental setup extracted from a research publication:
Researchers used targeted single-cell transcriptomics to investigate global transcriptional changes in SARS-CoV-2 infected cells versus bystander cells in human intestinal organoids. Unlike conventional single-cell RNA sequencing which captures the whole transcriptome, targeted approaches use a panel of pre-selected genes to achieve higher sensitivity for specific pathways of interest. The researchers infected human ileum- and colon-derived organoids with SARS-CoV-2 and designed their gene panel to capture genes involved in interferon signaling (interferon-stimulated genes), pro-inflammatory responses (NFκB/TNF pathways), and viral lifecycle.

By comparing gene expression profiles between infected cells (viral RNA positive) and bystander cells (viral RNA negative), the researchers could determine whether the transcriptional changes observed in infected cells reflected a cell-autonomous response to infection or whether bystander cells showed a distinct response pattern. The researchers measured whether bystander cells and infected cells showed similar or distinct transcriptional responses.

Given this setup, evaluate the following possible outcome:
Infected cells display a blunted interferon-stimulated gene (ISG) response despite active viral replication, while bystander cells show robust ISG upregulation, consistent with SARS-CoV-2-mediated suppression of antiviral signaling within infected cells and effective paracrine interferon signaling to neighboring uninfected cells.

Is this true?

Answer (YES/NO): YES